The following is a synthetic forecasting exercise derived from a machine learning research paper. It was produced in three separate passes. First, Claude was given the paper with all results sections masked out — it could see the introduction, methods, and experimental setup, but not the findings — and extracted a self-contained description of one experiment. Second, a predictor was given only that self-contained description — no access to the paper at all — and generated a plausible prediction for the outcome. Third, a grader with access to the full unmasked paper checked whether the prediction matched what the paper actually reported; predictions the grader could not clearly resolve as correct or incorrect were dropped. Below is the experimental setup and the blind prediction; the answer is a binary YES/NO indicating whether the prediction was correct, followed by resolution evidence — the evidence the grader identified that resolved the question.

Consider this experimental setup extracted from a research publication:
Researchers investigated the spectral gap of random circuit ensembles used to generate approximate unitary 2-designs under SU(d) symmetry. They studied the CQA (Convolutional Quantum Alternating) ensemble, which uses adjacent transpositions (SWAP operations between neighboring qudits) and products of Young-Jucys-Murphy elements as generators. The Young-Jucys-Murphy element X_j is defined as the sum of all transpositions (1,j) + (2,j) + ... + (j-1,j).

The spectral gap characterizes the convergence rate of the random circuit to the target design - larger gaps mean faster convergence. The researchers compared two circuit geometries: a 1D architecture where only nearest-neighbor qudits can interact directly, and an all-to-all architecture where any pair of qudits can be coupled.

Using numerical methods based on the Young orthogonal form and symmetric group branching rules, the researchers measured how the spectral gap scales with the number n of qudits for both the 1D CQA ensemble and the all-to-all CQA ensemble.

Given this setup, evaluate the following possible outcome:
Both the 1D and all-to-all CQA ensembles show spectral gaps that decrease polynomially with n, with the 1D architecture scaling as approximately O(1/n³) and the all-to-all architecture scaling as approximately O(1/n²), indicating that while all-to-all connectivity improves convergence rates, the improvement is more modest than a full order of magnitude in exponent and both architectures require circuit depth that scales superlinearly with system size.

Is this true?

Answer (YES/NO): NO